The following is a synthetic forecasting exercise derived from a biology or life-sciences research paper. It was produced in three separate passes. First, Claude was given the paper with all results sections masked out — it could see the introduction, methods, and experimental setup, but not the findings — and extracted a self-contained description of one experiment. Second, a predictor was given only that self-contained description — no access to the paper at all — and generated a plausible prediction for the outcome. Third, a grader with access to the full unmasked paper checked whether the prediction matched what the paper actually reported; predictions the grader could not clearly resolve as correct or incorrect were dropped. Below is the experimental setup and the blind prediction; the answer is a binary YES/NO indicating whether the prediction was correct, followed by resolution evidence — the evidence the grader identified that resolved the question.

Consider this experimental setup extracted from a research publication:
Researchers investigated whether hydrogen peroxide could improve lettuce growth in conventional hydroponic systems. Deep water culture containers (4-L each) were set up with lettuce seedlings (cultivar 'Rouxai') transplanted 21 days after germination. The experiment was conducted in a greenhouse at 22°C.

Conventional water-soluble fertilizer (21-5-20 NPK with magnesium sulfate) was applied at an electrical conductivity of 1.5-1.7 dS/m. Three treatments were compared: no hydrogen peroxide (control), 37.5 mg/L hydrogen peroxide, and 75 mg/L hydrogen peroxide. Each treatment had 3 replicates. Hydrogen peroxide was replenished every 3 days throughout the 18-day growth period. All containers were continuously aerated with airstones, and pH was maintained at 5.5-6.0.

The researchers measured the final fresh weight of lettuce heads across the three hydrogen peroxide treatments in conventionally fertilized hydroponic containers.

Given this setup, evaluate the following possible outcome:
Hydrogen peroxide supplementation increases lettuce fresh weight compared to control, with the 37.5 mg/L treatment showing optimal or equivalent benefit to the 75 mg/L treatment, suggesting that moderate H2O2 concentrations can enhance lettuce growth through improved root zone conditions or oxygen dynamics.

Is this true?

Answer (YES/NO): NO